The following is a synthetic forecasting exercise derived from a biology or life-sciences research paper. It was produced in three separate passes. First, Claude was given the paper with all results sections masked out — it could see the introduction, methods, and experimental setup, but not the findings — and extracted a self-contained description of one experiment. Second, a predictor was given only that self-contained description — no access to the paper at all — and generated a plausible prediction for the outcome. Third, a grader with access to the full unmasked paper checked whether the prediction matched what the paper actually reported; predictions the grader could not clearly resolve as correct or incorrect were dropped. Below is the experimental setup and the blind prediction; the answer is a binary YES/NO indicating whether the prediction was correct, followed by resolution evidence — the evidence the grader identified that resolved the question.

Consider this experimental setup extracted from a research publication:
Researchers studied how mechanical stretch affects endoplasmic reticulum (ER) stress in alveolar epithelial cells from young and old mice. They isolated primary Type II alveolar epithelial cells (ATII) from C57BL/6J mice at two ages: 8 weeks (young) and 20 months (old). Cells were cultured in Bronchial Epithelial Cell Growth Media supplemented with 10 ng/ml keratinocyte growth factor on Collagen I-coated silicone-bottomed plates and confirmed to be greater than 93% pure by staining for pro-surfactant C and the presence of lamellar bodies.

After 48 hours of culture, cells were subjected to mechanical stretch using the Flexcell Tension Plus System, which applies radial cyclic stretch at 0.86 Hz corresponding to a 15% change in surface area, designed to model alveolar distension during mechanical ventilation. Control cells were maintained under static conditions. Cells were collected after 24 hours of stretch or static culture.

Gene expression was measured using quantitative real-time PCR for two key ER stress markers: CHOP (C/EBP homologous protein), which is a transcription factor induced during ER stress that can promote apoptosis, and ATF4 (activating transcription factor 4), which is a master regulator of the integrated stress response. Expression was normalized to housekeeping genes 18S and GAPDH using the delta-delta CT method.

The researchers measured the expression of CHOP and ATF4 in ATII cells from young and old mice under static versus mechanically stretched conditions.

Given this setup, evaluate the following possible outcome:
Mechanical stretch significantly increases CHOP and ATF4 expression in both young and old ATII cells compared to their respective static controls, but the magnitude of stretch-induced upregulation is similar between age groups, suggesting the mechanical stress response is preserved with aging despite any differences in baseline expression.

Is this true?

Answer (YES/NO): NO